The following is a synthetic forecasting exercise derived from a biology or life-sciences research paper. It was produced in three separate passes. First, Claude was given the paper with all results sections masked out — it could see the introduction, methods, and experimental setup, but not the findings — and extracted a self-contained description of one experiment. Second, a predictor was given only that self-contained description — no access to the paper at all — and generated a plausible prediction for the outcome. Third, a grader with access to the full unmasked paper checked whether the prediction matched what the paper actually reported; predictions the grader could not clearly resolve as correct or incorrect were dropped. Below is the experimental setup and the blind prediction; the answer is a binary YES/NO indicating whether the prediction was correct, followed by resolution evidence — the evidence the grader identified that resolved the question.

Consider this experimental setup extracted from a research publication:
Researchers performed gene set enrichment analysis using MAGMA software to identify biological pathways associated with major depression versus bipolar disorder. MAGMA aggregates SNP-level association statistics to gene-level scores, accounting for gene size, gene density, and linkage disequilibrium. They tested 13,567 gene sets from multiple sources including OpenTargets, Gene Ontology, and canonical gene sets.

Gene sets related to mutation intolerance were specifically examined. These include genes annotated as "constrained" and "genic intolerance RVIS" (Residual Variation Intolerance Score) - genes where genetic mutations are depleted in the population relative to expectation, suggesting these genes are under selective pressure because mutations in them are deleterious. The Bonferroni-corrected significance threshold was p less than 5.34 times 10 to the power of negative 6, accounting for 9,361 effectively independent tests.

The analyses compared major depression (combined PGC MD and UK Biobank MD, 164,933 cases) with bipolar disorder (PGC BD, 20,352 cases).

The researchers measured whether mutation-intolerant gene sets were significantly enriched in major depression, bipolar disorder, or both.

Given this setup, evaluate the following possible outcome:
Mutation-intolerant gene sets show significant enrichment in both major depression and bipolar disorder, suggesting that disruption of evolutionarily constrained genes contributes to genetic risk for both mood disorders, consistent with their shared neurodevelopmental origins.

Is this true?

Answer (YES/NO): NO